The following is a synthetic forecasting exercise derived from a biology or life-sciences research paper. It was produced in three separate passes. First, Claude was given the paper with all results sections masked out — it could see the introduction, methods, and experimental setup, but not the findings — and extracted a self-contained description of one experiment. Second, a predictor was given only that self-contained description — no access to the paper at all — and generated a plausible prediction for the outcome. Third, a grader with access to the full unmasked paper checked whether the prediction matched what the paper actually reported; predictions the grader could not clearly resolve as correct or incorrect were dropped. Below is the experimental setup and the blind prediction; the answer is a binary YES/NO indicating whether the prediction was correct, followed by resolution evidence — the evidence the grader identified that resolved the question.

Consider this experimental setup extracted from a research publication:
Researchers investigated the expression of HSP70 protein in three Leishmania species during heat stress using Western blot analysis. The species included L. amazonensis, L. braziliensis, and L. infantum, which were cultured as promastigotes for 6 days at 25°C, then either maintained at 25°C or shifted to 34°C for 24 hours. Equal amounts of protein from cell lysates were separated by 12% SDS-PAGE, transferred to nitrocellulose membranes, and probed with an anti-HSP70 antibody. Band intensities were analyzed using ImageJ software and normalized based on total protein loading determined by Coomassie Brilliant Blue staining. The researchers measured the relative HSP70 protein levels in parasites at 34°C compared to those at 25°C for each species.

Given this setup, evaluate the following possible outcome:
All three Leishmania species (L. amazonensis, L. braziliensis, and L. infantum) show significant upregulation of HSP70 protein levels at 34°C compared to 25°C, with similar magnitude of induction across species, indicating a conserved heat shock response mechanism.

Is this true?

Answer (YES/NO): NO